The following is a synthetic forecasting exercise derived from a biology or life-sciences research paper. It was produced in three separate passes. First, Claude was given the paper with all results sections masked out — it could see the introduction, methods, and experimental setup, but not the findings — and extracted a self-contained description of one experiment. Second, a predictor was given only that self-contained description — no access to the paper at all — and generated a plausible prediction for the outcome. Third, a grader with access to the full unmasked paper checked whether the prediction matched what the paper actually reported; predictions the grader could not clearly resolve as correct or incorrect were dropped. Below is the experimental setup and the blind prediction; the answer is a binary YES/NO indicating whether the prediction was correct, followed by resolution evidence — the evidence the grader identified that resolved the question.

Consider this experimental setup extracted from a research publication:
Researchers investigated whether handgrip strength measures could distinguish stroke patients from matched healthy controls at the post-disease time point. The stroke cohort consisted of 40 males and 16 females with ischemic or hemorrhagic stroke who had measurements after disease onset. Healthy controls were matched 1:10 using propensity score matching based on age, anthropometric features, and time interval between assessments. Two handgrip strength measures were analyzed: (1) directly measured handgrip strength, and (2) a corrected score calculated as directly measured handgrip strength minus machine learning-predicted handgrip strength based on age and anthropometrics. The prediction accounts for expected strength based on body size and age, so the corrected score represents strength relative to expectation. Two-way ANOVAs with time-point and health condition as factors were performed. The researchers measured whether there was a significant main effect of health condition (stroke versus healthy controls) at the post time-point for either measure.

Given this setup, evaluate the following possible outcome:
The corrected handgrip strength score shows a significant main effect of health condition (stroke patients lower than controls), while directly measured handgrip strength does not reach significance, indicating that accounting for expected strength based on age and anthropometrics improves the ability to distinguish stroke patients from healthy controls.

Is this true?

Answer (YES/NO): NO